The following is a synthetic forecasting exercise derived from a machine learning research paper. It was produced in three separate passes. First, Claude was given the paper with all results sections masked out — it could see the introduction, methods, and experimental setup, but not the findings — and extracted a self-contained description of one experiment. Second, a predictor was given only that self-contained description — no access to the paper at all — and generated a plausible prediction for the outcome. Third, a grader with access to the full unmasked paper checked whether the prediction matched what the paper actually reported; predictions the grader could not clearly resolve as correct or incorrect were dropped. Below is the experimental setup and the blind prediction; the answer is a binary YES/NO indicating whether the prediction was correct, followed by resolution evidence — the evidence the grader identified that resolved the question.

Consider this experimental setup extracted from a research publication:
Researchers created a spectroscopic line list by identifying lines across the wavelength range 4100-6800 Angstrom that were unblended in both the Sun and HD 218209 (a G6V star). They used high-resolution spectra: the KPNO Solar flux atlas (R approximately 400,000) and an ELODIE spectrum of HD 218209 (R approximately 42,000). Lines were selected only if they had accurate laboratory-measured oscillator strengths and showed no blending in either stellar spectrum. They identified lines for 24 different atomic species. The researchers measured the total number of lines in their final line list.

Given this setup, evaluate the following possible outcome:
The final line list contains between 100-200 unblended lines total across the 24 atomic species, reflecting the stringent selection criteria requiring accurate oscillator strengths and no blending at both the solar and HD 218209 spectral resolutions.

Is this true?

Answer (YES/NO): NO